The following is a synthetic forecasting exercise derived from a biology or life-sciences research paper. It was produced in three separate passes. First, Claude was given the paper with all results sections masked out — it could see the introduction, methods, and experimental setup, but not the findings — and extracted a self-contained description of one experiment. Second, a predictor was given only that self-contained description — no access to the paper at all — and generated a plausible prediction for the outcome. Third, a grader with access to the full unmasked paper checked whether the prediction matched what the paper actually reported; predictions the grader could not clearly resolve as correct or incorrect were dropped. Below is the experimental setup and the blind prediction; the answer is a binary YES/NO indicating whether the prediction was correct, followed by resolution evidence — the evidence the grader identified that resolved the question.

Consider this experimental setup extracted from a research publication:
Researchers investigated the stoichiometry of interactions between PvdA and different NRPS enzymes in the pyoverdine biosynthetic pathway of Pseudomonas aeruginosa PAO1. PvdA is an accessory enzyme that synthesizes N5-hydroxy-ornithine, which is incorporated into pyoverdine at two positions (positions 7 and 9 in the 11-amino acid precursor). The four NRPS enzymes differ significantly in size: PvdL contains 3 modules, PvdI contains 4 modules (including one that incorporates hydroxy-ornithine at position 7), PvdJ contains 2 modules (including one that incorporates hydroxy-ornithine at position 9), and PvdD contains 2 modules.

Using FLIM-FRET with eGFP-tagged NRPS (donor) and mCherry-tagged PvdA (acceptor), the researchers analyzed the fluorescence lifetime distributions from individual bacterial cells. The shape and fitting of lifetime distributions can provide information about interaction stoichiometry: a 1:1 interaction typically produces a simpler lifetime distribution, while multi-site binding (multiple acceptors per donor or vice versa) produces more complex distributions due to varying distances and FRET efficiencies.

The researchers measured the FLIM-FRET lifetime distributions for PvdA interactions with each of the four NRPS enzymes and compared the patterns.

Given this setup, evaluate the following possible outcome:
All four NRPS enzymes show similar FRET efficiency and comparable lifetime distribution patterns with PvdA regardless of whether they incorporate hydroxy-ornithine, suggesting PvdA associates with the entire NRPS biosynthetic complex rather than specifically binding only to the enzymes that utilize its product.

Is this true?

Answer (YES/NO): NO